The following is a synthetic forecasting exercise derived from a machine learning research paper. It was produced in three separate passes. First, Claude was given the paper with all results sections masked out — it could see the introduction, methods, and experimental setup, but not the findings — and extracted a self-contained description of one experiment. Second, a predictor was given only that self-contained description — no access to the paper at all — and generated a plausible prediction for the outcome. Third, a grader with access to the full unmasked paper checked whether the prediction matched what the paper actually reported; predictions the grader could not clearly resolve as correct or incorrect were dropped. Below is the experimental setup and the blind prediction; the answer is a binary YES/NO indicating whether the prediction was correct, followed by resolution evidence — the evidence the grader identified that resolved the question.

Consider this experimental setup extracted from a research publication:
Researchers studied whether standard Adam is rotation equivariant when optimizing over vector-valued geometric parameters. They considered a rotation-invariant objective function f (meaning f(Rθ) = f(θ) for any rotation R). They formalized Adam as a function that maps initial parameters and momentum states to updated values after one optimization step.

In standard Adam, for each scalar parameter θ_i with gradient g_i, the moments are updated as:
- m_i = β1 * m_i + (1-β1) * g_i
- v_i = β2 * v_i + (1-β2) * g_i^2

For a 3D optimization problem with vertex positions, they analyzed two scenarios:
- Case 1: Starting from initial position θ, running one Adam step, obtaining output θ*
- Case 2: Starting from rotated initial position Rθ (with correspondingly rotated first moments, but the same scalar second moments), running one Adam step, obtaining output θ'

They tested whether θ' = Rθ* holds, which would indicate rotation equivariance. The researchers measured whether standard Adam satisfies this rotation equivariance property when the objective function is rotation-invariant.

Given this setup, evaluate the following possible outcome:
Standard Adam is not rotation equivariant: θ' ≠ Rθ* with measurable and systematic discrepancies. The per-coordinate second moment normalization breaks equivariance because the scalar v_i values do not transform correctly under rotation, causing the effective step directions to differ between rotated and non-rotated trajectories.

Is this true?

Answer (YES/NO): YES